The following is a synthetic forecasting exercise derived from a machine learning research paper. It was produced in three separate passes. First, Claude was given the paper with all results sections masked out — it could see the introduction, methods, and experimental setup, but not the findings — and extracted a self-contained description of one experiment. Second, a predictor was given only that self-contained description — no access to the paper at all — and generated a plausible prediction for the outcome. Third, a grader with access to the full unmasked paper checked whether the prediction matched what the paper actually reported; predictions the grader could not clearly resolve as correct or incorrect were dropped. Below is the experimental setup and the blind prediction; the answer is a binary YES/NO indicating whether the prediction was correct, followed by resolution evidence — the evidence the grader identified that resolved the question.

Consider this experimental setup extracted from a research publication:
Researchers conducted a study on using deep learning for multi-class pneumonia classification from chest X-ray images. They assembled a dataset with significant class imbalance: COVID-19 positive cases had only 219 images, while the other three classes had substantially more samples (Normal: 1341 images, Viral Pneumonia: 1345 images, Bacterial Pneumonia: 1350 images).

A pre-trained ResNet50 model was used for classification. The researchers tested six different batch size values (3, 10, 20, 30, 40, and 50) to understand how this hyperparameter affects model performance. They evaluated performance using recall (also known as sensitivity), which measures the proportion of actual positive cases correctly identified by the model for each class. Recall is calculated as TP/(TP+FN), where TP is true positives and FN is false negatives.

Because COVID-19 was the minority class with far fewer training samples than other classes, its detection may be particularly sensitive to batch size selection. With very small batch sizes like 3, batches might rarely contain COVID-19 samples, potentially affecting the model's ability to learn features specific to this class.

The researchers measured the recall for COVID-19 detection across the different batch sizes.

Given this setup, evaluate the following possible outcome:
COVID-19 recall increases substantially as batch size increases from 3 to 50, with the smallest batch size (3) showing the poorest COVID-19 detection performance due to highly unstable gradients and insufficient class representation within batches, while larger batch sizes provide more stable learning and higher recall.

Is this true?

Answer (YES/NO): NO